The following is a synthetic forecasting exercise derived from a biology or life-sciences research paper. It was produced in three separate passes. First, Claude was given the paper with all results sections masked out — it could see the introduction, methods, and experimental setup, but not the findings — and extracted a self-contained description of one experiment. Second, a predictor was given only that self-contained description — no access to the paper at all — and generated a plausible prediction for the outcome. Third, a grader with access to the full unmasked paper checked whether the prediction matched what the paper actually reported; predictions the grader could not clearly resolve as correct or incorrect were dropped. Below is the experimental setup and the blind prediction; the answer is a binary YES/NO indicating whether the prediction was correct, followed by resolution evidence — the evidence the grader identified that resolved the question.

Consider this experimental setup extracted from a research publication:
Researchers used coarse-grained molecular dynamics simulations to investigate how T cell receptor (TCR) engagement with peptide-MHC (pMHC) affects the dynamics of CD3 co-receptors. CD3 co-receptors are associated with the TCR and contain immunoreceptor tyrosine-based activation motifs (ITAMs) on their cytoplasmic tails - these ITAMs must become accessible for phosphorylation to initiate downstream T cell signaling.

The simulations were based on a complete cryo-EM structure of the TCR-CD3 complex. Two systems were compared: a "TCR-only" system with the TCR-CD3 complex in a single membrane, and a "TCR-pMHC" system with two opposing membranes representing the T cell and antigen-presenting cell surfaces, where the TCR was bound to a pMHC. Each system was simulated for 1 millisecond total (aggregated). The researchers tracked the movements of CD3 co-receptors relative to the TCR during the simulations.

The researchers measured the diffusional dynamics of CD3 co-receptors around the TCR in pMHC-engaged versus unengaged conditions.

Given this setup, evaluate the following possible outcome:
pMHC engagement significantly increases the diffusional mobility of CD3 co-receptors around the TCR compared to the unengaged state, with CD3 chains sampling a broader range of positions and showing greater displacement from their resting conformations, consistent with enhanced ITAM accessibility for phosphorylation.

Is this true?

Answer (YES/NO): YES